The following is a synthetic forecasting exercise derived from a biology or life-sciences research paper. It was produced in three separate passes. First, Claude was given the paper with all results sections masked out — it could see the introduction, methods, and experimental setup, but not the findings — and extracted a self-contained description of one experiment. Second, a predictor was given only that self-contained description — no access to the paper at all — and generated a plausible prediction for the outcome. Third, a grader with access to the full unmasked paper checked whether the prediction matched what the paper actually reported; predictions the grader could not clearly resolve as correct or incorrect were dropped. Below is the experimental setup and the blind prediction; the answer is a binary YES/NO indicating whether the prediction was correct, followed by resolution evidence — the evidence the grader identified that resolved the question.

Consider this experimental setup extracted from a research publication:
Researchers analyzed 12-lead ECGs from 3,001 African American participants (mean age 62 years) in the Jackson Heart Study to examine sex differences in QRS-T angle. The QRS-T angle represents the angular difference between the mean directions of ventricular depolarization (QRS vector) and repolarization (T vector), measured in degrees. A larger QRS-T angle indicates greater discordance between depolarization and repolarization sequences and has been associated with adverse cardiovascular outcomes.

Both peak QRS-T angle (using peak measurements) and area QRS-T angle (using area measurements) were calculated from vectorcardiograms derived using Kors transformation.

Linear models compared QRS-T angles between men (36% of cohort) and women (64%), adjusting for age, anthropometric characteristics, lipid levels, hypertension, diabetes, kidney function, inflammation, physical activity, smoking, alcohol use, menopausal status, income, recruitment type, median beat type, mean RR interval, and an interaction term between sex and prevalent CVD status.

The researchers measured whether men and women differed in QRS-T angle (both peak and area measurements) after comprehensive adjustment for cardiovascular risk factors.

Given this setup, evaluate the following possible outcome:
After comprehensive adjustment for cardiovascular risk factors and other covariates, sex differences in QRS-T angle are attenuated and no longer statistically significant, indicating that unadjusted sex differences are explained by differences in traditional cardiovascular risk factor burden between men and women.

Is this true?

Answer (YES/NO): NO